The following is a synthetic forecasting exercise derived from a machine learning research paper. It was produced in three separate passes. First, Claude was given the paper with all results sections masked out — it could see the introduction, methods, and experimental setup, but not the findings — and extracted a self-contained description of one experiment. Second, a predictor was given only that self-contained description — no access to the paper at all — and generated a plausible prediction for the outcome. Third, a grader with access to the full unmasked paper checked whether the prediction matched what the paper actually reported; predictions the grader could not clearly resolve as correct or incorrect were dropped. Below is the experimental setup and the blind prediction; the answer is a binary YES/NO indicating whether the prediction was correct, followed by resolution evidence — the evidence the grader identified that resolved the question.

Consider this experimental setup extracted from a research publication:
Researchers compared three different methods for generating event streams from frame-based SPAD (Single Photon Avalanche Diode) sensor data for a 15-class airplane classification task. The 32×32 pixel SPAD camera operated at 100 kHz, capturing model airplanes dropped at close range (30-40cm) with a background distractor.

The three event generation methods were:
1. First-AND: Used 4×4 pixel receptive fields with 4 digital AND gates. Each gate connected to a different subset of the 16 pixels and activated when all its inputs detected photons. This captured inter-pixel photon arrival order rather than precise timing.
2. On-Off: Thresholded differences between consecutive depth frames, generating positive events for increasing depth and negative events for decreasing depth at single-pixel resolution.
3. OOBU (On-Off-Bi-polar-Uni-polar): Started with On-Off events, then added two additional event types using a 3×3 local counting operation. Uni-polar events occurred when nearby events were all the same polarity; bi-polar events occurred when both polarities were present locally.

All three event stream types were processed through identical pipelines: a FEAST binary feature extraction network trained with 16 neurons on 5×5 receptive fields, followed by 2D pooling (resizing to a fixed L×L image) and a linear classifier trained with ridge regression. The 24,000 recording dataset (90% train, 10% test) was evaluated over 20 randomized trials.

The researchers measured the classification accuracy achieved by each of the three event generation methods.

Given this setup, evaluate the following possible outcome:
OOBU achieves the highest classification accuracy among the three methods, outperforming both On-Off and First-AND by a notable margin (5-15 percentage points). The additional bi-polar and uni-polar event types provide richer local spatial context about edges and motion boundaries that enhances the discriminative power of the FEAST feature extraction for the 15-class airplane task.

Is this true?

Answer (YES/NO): YES